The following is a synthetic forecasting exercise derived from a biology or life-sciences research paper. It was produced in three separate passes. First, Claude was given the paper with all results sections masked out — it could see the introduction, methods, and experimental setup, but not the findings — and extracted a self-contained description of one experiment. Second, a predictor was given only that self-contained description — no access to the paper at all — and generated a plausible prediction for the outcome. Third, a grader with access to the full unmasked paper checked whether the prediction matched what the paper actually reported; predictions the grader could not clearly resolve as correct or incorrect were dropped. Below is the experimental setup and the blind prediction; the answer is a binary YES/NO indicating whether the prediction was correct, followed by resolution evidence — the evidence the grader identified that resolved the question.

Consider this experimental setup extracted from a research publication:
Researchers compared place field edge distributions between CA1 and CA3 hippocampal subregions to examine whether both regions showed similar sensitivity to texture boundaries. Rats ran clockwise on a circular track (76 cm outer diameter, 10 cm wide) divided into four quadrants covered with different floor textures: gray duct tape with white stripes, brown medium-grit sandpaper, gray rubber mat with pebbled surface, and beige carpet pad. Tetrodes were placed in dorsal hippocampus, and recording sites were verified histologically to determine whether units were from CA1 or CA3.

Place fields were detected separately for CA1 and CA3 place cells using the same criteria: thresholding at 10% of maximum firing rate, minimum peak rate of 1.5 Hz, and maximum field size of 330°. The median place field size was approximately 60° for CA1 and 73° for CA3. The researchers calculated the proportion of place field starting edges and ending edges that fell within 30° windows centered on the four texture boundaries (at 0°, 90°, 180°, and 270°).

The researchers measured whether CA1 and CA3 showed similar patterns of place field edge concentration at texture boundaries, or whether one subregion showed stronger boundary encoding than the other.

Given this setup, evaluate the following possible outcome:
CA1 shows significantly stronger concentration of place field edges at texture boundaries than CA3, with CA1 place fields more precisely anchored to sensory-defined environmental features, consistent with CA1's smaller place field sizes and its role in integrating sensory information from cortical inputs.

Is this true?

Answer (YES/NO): NO